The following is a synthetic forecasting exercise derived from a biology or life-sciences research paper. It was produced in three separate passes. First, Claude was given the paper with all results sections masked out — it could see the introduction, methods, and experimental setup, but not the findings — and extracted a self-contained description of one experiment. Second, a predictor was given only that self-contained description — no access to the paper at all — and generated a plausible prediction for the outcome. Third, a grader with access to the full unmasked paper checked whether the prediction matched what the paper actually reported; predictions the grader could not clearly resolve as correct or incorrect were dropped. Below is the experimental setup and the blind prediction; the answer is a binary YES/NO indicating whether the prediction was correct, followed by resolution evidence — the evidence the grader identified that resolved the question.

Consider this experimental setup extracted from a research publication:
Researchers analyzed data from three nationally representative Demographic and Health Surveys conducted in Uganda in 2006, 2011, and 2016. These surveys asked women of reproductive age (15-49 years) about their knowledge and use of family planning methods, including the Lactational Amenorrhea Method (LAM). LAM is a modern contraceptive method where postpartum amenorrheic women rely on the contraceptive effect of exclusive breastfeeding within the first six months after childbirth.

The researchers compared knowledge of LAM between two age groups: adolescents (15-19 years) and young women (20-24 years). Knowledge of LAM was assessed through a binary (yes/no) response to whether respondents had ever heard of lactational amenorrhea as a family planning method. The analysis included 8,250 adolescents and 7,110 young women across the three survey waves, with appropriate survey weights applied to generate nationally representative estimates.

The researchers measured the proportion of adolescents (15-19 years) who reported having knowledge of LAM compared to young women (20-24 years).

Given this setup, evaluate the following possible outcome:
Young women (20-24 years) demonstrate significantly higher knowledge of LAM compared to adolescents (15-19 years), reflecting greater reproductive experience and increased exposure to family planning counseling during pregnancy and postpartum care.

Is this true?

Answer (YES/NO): YES